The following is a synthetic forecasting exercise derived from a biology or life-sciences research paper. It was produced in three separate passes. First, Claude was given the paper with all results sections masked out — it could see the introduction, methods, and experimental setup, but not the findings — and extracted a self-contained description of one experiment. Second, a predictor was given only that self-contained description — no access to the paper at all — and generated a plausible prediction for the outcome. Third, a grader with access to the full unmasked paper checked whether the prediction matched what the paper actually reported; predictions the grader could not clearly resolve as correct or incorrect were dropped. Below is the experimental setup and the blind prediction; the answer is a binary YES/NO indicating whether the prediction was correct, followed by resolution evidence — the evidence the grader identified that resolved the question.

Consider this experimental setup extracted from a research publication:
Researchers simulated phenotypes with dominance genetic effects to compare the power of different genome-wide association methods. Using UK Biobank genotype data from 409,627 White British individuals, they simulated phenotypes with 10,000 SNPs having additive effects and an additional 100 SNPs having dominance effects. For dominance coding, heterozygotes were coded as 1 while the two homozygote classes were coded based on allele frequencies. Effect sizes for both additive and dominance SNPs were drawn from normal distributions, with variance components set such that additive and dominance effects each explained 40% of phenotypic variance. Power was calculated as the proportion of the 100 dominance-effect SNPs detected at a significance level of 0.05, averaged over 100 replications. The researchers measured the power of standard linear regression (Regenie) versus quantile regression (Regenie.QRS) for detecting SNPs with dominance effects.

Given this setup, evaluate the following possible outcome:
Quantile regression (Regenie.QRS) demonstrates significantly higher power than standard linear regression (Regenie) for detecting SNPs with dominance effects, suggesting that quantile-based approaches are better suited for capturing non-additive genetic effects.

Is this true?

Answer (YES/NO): YES